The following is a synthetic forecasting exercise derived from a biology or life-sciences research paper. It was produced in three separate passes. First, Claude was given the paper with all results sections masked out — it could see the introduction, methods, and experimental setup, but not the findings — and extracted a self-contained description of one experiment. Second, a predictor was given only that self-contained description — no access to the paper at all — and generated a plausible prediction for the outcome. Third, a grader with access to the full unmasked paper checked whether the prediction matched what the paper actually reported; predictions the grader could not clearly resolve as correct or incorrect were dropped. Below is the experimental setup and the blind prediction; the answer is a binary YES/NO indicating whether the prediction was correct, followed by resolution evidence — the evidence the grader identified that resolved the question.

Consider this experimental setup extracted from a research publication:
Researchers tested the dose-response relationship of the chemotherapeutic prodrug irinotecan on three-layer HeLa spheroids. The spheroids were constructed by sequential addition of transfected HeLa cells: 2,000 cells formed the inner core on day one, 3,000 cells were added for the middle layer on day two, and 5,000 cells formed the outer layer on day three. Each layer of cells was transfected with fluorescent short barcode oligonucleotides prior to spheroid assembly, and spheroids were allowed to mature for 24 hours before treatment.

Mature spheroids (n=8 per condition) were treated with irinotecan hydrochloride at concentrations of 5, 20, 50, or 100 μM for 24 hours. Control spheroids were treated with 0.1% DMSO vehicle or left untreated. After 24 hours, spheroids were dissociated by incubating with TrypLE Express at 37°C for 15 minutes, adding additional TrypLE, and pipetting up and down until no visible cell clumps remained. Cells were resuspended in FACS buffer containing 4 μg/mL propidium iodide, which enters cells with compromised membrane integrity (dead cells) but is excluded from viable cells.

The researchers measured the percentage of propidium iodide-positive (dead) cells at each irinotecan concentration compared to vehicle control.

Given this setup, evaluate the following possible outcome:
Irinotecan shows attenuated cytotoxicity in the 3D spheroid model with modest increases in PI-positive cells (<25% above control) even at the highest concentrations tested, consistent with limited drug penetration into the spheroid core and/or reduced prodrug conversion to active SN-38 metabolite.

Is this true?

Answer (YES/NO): NO